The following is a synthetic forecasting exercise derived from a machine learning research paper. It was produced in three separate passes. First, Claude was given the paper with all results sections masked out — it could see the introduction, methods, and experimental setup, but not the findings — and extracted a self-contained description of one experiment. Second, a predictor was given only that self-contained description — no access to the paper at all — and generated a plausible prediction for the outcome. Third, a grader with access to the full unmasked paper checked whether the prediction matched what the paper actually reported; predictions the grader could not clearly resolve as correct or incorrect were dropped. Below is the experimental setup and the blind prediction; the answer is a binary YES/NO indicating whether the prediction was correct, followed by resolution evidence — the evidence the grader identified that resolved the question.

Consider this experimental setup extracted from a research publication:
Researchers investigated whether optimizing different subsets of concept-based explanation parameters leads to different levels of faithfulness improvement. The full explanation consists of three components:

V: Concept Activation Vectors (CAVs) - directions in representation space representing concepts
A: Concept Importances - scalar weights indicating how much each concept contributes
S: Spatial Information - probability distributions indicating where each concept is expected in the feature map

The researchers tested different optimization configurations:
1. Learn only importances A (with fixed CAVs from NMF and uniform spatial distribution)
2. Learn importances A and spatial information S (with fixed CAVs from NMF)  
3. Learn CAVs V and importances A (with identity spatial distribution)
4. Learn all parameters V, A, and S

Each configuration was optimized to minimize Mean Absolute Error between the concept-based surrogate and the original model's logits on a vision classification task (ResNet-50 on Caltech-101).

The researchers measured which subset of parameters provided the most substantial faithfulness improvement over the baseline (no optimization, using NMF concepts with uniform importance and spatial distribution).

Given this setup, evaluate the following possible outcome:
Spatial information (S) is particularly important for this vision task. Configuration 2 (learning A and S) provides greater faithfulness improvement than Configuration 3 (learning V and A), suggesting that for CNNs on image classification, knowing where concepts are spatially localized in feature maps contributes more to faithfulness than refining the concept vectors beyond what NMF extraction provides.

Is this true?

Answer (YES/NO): NO